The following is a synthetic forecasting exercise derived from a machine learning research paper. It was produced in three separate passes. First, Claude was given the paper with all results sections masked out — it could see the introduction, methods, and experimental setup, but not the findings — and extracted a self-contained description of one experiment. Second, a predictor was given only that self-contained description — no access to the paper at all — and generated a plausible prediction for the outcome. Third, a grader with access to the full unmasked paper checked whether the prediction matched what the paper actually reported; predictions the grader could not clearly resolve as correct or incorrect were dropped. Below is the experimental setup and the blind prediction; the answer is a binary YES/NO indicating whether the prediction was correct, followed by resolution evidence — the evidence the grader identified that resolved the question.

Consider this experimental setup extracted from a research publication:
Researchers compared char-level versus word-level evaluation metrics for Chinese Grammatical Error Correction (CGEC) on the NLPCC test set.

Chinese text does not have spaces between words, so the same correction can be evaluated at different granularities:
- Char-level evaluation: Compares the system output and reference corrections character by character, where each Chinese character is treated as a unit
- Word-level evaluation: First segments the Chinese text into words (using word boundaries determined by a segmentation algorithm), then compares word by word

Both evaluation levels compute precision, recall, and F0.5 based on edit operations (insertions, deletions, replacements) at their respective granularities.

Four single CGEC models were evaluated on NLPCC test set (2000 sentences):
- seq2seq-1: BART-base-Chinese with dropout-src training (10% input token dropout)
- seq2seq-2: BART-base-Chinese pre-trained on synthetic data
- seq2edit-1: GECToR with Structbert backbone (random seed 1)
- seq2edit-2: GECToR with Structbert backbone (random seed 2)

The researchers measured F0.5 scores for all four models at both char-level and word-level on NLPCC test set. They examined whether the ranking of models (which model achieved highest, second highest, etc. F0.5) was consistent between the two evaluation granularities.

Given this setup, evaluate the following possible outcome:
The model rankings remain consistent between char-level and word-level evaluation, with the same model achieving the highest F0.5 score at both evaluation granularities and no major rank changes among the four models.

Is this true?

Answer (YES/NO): YES